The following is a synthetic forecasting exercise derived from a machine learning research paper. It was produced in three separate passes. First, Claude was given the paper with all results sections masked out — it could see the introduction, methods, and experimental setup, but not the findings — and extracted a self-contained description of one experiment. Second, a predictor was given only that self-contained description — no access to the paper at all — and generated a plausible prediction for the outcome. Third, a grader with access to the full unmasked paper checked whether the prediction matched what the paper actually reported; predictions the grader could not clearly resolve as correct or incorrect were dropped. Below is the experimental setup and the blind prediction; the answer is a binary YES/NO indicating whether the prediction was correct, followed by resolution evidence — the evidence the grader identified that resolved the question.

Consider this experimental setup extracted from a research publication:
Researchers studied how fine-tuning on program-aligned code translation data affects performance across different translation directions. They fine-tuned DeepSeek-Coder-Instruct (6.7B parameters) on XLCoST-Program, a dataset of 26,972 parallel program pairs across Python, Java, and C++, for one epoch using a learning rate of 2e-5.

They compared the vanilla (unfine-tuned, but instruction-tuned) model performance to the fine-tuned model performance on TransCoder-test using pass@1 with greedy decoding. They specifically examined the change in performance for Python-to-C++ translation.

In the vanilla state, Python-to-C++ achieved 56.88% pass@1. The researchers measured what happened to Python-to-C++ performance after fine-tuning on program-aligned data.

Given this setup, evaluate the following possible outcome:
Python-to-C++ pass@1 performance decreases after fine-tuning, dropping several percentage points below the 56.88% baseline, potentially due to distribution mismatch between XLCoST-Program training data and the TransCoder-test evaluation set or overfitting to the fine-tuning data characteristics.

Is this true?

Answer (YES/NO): NO